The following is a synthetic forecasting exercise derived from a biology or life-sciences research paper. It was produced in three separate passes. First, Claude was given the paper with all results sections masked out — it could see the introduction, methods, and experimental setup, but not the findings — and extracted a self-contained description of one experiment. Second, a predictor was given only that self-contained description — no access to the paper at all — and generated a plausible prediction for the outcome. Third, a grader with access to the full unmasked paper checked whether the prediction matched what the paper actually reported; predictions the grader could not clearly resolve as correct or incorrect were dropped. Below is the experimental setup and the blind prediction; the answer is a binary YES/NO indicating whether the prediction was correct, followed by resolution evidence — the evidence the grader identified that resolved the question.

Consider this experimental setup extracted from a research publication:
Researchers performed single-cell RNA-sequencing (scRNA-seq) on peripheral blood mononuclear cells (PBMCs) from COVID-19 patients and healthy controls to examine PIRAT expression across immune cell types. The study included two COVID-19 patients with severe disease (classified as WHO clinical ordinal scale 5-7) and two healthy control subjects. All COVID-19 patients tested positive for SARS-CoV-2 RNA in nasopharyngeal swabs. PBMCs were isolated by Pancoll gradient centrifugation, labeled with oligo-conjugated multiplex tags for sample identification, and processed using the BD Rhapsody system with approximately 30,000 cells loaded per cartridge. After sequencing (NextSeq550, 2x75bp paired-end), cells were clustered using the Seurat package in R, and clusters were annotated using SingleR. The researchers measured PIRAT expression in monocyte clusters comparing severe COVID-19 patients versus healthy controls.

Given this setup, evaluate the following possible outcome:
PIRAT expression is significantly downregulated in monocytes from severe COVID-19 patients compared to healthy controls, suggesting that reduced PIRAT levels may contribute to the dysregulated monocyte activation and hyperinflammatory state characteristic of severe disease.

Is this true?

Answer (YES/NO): YES